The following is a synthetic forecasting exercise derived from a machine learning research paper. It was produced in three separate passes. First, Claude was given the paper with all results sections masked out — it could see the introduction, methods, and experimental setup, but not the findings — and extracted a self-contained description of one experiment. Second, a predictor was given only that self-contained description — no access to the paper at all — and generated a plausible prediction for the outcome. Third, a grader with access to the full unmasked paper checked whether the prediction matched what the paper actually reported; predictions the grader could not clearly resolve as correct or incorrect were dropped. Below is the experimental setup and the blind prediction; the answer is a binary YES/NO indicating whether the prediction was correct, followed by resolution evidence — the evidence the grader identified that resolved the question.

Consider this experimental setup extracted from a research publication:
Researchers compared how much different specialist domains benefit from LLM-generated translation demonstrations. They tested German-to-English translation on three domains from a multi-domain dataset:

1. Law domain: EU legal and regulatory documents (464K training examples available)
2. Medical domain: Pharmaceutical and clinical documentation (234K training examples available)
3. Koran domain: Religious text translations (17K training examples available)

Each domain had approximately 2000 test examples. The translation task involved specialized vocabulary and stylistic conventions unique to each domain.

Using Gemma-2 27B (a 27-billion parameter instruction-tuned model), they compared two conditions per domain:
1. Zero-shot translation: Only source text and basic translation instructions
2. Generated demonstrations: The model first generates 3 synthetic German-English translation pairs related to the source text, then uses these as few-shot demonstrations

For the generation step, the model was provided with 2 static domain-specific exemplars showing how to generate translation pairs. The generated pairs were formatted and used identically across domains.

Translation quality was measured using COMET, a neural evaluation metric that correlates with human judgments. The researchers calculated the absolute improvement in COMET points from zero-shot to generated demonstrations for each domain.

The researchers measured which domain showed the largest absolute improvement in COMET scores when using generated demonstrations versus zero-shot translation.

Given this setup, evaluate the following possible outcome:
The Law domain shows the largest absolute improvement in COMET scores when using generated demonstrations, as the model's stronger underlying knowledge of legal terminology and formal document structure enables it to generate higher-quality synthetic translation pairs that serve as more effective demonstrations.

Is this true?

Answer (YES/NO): NO